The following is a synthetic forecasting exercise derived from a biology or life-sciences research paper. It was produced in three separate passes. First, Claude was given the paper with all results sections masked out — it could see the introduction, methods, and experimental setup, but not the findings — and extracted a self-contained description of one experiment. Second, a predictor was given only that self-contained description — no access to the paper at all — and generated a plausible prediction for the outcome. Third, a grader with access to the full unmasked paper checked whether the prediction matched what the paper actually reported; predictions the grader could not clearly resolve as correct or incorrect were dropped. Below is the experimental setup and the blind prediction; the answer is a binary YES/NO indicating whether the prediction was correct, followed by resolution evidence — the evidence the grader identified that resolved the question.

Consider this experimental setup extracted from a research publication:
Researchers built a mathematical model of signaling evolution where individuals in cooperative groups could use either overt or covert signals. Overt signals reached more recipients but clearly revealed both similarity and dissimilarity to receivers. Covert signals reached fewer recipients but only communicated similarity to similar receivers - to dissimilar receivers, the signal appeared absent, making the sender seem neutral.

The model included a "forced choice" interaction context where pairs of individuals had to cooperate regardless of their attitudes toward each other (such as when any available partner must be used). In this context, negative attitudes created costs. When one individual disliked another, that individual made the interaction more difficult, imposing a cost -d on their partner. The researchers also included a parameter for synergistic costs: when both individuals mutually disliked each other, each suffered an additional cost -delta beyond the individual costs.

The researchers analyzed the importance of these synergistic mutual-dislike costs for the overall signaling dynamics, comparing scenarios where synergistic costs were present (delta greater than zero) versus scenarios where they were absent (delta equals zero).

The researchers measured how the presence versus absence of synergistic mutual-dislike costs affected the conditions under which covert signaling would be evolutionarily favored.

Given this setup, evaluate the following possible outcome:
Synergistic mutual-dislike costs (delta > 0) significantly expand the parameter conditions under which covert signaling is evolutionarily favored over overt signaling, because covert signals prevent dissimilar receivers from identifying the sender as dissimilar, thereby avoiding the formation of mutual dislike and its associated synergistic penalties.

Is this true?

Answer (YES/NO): NO